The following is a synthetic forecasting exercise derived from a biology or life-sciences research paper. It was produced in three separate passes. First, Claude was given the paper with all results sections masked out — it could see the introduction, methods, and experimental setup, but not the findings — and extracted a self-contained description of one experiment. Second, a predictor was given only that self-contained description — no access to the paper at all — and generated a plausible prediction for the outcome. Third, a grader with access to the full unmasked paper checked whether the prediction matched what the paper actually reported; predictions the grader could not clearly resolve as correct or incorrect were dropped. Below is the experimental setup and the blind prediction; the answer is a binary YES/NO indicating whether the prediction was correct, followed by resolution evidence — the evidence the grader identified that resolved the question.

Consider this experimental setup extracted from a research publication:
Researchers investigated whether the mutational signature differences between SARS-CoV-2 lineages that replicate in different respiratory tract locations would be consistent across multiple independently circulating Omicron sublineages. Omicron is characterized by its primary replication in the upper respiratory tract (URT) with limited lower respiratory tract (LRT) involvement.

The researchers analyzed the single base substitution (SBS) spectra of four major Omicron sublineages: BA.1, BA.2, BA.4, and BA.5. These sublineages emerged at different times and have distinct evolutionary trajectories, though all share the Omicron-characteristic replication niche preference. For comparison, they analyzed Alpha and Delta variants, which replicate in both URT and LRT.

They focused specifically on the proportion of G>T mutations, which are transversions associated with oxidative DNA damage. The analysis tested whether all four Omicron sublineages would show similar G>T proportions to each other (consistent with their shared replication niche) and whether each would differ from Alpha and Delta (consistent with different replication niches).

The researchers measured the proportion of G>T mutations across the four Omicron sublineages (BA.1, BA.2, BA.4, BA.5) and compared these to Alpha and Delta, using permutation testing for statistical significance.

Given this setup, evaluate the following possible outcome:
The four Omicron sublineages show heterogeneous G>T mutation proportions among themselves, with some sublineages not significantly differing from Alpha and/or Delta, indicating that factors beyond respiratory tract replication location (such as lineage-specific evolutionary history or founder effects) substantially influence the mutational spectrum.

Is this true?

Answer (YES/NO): NO